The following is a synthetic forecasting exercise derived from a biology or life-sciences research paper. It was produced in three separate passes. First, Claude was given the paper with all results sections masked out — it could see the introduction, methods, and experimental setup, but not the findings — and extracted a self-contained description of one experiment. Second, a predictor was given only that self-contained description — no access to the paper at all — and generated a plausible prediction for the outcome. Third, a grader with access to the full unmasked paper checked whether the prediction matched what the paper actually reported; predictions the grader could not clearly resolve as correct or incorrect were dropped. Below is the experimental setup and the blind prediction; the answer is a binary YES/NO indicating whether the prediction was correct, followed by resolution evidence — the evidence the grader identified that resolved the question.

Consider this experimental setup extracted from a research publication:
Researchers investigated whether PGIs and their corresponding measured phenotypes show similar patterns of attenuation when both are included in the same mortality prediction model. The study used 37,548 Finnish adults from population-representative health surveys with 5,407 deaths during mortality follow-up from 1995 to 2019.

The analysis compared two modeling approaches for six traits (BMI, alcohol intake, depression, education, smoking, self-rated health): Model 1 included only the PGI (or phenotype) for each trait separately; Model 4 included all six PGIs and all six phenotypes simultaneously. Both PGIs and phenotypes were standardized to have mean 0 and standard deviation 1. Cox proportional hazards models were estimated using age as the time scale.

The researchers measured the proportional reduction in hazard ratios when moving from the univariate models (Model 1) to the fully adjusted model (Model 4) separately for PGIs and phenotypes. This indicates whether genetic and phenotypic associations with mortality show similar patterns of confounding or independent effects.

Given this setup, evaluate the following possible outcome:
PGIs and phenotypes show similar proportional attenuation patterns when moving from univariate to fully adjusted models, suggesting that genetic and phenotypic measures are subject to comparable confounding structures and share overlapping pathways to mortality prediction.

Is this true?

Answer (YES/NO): NO